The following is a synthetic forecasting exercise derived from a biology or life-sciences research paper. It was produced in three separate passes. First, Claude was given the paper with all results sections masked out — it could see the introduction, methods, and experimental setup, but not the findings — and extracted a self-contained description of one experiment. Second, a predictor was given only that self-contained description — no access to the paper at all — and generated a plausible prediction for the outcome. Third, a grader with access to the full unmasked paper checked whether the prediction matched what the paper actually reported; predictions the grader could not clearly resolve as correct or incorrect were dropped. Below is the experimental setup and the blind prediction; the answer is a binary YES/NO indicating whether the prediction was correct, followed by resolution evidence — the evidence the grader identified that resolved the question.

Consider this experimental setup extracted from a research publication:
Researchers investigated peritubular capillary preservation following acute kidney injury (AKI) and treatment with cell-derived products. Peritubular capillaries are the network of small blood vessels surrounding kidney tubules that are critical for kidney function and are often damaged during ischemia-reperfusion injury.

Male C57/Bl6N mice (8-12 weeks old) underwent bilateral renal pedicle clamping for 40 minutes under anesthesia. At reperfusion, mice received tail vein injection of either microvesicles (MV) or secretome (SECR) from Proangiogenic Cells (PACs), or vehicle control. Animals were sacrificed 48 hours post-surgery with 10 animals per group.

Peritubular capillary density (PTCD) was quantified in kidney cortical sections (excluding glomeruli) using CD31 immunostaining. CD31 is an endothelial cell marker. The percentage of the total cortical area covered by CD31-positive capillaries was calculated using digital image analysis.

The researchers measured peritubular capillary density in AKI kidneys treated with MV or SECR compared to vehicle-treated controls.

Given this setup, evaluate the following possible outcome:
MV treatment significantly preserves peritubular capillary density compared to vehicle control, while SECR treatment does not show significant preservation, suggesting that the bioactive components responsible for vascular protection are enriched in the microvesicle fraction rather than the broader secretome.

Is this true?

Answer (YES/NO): NO